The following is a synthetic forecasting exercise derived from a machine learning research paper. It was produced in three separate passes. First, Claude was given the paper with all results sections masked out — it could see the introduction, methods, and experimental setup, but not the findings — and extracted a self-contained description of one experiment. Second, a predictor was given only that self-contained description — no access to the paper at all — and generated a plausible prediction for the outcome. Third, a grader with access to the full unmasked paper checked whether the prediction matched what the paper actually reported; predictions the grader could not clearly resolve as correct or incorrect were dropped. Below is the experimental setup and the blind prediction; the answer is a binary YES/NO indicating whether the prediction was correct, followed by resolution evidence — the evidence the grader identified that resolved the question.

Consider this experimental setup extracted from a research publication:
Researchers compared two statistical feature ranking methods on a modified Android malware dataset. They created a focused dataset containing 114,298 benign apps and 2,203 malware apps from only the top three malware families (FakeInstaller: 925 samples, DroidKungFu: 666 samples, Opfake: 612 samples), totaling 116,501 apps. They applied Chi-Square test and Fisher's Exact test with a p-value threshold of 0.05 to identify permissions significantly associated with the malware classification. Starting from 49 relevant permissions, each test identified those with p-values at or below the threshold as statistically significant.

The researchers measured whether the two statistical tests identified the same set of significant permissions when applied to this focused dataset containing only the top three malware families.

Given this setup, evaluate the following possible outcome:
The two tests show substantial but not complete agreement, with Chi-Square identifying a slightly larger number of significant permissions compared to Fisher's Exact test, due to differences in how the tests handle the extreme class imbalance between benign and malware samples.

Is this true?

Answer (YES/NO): NO